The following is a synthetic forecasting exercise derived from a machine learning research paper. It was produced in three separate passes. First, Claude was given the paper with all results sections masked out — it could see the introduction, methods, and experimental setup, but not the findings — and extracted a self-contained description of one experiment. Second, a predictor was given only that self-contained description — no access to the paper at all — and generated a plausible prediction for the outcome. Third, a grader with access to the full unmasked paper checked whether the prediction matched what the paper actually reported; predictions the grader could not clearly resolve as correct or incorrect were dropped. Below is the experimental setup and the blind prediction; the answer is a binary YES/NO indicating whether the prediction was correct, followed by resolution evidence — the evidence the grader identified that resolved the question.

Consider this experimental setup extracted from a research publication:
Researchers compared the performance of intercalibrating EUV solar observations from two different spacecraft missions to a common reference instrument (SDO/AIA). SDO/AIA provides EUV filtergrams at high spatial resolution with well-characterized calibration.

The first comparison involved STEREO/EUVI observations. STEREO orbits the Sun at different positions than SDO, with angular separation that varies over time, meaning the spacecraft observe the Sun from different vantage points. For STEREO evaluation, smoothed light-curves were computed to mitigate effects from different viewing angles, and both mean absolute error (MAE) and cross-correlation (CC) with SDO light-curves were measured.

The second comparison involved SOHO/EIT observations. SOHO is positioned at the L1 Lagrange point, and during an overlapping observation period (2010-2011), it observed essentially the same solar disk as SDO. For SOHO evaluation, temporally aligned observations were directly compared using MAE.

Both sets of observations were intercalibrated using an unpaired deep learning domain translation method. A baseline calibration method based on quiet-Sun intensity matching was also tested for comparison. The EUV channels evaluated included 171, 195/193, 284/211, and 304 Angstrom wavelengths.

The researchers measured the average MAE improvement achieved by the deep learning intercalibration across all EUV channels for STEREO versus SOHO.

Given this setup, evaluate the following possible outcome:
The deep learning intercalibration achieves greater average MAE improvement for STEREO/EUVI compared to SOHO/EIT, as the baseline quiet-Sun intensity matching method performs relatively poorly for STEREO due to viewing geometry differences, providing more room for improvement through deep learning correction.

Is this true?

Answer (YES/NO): YES